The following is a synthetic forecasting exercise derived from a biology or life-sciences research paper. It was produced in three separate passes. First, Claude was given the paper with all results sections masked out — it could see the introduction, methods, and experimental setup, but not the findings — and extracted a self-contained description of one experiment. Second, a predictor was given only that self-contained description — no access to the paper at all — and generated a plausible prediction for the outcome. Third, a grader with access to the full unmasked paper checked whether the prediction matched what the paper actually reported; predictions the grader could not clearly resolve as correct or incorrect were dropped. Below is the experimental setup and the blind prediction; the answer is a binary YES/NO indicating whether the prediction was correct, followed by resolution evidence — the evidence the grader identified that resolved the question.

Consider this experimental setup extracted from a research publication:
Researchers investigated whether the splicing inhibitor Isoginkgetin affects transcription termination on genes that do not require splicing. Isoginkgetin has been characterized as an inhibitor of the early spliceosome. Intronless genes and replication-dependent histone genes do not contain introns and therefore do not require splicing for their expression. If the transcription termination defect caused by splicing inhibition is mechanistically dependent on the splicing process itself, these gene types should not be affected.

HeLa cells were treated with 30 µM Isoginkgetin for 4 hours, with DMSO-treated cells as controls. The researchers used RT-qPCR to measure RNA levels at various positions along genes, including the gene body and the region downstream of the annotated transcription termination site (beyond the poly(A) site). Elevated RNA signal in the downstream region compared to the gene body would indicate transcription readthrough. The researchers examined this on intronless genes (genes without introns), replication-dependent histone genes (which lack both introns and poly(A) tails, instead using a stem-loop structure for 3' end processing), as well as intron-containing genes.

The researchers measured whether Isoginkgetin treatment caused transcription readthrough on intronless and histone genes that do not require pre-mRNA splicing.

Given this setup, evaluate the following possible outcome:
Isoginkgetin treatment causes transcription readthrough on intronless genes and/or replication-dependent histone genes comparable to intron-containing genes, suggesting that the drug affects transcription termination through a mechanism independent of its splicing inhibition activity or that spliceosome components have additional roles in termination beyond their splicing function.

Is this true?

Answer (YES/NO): YES